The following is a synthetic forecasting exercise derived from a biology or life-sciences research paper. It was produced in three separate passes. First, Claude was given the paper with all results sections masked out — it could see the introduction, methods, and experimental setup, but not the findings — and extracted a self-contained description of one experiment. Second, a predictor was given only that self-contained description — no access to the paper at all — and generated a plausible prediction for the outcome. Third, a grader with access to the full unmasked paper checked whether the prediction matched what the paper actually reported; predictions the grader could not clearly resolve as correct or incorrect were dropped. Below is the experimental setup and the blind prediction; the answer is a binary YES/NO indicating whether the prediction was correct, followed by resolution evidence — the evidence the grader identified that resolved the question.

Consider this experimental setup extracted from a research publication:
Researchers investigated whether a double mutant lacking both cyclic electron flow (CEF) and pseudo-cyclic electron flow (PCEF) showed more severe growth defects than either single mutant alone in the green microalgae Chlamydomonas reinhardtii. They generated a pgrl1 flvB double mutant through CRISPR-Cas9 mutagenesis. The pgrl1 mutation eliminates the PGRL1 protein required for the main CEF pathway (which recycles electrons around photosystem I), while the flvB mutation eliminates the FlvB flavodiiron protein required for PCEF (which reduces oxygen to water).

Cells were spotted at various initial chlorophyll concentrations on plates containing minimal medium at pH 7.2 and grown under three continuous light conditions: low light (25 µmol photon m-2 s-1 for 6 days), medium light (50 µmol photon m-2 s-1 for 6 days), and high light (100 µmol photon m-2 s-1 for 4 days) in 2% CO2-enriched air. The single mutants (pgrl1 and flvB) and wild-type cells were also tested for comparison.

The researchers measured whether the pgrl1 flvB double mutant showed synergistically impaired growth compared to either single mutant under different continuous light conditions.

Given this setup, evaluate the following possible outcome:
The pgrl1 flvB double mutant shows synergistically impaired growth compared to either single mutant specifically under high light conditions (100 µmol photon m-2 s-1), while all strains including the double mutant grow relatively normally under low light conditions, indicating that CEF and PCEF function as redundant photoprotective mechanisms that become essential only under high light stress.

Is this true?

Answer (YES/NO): NO